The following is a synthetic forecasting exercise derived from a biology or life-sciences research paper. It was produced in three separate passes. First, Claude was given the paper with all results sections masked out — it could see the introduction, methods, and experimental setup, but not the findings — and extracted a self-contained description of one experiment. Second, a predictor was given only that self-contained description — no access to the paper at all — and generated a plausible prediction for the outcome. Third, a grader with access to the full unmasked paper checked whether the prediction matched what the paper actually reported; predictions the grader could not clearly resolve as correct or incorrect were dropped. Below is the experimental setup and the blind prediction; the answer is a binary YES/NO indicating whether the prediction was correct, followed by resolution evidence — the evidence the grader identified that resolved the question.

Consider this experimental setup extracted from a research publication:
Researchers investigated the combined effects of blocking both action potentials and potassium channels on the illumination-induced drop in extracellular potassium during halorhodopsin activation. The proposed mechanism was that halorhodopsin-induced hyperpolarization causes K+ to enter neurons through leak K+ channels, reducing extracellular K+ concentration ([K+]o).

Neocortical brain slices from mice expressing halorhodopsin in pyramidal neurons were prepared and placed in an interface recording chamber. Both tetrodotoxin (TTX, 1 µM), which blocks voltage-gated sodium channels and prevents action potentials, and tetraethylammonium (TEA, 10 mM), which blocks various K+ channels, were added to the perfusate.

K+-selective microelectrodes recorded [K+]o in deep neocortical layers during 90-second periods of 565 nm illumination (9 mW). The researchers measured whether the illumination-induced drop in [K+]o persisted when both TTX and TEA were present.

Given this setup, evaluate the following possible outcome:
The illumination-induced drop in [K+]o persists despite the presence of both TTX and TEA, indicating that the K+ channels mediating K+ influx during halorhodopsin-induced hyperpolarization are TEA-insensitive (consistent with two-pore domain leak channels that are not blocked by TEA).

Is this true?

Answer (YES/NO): NO